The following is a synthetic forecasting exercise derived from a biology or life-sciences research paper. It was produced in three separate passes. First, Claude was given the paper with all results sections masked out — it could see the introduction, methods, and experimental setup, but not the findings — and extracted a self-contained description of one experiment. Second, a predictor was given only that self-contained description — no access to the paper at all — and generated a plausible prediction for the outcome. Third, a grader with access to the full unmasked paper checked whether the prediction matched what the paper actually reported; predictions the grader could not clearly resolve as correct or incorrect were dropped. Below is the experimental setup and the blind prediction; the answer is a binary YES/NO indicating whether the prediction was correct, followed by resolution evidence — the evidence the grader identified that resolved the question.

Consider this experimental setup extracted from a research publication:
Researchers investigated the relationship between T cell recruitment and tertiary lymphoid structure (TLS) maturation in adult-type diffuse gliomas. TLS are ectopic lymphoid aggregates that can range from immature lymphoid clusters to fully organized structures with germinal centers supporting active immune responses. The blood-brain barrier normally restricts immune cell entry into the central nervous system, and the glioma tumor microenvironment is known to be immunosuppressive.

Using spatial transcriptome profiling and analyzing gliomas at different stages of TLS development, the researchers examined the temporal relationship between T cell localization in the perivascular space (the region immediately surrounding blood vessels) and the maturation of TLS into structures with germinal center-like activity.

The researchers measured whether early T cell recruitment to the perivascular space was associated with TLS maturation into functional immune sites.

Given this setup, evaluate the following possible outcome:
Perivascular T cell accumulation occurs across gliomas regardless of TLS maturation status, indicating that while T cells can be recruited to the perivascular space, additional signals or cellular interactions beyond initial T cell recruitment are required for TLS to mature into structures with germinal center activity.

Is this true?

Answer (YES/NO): NO